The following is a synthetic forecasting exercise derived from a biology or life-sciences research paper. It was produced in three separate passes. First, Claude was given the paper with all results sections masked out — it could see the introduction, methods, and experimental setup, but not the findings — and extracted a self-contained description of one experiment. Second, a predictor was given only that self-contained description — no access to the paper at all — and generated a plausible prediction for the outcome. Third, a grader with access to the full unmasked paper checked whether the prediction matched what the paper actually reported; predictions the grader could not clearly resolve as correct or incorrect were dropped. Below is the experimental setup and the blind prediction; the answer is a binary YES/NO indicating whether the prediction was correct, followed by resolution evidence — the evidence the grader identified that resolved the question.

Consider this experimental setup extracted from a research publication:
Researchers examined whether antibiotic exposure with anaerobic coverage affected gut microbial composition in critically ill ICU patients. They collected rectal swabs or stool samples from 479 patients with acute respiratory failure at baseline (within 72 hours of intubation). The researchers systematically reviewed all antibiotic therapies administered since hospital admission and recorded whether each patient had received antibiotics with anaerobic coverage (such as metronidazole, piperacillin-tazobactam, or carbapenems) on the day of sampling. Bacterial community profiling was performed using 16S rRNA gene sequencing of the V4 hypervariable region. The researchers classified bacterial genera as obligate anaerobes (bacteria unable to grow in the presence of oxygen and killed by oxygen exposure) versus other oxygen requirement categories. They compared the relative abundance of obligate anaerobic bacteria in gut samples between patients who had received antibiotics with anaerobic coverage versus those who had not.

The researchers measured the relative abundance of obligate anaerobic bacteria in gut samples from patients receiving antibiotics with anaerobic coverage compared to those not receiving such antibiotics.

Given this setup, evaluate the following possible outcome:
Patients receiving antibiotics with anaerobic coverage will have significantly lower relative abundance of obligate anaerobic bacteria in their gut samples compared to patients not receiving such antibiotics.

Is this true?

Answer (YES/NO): YES